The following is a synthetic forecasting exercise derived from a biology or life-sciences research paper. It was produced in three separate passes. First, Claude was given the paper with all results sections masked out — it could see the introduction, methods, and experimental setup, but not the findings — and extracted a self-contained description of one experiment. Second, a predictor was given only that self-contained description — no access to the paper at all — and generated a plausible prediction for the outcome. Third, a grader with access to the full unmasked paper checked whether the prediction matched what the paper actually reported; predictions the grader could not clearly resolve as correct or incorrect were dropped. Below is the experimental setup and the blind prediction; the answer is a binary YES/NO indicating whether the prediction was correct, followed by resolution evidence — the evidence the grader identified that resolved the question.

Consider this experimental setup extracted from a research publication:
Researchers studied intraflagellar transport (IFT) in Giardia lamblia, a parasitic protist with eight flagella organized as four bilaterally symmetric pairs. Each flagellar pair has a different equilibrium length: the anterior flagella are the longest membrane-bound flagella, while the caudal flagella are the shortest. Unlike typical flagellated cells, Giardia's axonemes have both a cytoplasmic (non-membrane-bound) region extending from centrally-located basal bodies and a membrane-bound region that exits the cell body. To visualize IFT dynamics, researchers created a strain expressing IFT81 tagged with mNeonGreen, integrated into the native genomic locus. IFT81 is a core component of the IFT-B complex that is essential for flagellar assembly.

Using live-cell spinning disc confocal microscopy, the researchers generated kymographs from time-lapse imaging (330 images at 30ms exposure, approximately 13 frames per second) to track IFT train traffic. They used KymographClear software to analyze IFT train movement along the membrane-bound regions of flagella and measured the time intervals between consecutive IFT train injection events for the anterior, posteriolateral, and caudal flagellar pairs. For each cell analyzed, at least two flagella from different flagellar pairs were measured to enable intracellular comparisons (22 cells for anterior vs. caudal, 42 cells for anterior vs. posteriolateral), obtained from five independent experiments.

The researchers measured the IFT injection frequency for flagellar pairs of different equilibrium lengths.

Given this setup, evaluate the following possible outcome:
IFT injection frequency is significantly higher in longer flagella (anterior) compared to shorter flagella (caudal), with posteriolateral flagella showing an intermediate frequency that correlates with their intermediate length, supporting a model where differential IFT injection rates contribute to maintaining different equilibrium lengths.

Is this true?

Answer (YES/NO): NO